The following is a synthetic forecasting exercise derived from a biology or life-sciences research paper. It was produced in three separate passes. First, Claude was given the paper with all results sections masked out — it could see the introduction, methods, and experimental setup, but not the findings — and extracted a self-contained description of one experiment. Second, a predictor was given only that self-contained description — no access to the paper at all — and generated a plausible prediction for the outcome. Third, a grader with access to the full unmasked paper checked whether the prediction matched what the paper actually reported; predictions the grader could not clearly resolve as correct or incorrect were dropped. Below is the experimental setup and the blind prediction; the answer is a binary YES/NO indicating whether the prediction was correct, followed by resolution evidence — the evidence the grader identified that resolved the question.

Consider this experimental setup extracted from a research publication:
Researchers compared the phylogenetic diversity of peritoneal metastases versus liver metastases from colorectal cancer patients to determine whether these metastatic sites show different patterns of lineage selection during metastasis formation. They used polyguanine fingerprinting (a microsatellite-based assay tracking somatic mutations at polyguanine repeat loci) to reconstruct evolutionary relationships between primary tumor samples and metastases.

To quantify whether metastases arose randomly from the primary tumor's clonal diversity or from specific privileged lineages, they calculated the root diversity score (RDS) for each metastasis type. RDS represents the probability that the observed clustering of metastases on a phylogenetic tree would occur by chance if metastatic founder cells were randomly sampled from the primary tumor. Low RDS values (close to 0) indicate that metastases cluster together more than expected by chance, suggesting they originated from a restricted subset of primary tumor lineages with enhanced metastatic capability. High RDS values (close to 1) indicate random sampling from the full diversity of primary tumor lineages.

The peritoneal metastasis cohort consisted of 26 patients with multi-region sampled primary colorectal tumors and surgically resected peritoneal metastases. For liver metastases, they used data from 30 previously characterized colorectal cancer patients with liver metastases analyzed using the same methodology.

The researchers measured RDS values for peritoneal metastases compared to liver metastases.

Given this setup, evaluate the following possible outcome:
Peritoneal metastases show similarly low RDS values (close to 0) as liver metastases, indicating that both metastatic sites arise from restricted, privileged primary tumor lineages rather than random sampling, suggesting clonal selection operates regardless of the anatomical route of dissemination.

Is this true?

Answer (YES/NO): NO